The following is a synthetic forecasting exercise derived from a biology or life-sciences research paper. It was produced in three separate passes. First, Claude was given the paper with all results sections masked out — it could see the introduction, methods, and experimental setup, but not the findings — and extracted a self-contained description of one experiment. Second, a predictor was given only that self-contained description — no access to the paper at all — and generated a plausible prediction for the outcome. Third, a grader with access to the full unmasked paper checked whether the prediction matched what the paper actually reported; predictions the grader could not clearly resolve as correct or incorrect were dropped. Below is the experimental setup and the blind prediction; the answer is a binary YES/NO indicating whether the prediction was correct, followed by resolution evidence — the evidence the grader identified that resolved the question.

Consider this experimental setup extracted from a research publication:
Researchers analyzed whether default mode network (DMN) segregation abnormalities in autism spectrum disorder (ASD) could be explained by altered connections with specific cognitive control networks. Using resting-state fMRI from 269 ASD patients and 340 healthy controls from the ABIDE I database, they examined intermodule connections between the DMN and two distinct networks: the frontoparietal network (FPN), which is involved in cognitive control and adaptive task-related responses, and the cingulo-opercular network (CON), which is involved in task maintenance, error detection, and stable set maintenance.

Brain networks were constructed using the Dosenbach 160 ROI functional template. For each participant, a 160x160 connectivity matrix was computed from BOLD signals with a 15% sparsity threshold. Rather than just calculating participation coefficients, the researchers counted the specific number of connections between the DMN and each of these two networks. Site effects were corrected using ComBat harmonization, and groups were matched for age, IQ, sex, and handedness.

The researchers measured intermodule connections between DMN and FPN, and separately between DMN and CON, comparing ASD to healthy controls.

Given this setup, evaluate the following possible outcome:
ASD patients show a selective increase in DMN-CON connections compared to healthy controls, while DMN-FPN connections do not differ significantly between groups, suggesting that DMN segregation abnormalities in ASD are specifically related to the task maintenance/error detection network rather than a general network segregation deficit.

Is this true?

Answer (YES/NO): NO